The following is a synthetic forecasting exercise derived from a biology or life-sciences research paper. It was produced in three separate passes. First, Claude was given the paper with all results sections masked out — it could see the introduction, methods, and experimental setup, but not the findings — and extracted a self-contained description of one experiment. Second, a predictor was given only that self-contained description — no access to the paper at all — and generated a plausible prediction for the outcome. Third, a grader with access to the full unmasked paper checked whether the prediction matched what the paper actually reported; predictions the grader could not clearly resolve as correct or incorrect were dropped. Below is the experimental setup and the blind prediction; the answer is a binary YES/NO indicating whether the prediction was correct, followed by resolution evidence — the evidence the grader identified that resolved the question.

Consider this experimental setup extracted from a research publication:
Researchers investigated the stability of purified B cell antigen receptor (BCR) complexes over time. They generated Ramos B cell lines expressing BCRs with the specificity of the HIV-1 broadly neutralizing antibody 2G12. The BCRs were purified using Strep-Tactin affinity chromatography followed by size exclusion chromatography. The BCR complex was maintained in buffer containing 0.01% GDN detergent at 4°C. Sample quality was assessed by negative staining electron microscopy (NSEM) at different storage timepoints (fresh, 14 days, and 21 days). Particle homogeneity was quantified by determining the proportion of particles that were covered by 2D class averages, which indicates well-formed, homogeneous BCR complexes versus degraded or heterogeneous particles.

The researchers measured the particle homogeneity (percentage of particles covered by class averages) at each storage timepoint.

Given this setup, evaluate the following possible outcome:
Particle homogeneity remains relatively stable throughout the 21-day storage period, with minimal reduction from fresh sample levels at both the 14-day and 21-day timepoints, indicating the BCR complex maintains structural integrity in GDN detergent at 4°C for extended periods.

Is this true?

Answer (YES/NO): NO